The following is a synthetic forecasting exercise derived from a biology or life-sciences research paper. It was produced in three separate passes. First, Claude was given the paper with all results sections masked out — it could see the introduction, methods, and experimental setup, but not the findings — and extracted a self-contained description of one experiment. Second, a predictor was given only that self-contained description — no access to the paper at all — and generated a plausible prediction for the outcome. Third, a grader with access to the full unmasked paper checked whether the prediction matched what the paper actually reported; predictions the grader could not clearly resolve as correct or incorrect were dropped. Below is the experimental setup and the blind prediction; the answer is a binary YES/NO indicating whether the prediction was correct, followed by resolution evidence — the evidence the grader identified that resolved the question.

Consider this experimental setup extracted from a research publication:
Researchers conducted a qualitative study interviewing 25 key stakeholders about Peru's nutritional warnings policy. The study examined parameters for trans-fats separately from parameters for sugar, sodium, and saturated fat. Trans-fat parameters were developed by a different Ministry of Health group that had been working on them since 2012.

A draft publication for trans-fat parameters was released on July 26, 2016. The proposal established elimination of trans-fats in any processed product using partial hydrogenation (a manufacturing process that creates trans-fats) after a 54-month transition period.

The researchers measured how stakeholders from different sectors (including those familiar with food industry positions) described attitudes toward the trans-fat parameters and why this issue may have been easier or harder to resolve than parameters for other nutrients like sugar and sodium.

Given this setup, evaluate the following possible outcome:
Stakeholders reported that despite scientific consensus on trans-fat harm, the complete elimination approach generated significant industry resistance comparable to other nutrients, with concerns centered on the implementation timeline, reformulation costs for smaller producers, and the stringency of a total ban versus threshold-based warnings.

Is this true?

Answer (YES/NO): NO